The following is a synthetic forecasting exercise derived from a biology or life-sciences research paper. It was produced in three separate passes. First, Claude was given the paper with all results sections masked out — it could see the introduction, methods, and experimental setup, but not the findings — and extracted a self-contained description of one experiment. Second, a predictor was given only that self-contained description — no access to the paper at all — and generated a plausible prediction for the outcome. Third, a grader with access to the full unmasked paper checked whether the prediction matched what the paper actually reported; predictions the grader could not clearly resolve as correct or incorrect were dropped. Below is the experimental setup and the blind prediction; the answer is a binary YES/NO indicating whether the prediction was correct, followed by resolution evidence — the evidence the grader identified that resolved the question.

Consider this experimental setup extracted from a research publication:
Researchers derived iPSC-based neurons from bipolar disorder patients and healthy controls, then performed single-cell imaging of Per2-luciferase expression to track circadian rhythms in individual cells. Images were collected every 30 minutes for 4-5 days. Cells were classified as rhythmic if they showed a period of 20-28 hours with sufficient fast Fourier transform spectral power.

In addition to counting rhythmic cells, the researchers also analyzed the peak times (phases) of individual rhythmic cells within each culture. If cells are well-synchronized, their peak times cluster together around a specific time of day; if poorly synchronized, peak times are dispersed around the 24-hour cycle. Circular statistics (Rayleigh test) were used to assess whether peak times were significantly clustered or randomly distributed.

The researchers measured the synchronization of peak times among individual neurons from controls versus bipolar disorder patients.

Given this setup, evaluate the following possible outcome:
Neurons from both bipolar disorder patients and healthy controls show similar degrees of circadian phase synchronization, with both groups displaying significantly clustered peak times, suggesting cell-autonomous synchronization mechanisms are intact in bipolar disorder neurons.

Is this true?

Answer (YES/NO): NO